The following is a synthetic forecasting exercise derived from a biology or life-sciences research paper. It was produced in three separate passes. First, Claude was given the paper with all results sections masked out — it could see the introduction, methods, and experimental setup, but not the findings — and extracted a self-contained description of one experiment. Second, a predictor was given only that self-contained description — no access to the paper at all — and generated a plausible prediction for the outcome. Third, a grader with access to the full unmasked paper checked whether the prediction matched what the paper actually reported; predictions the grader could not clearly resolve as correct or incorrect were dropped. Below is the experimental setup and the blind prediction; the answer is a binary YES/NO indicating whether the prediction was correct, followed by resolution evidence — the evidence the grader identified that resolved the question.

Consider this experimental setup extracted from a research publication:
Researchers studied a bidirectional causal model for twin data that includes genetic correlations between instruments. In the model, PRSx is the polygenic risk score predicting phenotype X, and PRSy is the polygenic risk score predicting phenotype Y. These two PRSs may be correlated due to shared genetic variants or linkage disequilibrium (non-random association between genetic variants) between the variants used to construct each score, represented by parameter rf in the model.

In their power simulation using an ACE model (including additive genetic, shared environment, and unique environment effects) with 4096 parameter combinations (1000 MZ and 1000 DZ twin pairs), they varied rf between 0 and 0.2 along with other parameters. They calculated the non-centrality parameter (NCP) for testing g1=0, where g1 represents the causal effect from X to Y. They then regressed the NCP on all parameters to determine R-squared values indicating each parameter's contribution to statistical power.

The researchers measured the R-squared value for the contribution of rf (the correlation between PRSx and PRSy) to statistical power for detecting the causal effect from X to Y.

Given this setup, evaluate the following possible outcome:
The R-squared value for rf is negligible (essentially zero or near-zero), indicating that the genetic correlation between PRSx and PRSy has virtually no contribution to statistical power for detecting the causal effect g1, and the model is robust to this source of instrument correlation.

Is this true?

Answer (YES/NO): YES